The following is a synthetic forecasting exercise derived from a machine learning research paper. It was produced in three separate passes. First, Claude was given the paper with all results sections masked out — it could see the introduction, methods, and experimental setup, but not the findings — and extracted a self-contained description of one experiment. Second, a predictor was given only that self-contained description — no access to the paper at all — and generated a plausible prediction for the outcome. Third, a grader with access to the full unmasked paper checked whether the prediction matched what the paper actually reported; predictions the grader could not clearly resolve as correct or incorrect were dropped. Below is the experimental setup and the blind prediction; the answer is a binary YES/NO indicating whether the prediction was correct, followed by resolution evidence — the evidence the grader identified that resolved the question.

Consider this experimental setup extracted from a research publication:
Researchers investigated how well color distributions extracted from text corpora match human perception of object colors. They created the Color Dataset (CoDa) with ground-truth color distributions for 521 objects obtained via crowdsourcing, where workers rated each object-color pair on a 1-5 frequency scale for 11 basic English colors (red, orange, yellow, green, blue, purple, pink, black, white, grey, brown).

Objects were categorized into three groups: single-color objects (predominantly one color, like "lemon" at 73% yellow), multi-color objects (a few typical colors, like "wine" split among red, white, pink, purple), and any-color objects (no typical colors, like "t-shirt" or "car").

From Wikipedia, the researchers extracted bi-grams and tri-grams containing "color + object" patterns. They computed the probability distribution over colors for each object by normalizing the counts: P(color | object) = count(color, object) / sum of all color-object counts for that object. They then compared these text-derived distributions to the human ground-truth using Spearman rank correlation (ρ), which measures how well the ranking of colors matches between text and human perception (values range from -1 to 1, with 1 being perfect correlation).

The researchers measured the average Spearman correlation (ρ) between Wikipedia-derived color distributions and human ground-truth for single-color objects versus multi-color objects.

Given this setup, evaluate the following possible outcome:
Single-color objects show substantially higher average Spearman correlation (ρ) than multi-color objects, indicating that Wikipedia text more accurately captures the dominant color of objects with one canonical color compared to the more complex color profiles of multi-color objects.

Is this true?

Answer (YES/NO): NO